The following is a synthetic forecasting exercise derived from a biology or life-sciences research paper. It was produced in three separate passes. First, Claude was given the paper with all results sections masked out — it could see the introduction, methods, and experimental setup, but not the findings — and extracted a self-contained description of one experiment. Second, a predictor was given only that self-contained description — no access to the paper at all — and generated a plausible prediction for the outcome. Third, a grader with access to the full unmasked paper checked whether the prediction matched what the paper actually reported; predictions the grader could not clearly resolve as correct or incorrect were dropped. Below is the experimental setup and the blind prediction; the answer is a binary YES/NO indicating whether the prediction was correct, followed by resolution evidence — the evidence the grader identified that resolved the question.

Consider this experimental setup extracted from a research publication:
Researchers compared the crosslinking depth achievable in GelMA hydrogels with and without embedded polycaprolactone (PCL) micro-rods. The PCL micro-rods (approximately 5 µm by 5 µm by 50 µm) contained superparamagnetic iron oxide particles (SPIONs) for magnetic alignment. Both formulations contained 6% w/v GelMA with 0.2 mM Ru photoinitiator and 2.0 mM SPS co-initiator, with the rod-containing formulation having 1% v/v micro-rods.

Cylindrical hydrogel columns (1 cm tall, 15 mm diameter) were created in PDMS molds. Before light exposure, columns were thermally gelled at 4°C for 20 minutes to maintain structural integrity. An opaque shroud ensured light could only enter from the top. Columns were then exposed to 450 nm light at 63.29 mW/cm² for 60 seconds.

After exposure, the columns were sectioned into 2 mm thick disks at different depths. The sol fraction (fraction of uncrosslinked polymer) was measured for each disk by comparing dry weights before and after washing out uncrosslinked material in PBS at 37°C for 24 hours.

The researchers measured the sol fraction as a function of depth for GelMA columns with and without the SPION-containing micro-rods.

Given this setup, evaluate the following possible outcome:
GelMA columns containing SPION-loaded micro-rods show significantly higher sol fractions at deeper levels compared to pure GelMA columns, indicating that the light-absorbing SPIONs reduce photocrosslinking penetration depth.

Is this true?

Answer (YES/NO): NO